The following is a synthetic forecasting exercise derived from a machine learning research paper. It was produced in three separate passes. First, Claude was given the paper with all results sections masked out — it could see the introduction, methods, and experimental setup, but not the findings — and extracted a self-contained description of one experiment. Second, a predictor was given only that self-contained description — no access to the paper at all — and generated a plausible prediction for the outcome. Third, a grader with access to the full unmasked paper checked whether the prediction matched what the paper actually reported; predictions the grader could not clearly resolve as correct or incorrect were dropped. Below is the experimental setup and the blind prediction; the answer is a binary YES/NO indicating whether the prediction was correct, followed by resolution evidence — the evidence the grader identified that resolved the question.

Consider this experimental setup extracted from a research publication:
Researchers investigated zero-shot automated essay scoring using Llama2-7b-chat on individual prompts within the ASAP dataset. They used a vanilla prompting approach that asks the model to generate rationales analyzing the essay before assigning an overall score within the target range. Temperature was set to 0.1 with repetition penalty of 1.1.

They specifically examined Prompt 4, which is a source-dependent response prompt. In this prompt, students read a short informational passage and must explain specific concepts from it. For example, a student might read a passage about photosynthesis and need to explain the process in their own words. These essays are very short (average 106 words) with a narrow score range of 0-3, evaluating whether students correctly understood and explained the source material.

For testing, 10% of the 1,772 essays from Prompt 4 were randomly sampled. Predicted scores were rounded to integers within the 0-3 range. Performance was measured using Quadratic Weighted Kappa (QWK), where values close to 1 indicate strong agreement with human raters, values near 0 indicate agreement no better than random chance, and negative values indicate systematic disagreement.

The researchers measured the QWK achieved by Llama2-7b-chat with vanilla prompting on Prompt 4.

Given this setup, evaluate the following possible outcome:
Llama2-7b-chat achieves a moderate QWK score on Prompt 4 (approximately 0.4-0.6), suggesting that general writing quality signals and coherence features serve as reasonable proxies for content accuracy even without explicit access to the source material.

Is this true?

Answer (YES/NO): NO